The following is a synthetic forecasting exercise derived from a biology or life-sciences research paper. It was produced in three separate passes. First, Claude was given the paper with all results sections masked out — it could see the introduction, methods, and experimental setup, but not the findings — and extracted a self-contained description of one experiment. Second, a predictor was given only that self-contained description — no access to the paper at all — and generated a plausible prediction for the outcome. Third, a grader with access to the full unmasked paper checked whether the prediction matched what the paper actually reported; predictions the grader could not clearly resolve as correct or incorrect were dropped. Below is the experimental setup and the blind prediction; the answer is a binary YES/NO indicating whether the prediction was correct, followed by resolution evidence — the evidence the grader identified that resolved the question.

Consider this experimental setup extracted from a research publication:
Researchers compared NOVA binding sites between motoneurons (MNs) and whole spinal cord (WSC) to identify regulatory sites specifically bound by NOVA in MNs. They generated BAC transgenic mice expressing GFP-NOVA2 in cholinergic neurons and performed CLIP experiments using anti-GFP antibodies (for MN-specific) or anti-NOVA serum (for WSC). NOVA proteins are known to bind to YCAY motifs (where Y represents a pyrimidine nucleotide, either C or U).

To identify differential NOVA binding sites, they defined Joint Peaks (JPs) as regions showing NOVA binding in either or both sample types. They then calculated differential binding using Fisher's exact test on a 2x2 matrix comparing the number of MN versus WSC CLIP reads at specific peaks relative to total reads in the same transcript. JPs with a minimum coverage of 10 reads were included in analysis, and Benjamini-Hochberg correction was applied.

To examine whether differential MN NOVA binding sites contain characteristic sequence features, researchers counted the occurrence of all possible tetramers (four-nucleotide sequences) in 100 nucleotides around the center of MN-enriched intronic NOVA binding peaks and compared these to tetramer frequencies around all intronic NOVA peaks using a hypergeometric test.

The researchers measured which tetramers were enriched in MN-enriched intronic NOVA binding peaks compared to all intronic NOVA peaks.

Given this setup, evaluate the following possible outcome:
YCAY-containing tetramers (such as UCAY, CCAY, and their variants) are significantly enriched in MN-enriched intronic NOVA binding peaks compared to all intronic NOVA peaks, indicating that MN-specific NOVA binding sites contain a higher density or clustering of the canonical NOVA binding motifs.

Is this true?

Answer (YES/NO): NO